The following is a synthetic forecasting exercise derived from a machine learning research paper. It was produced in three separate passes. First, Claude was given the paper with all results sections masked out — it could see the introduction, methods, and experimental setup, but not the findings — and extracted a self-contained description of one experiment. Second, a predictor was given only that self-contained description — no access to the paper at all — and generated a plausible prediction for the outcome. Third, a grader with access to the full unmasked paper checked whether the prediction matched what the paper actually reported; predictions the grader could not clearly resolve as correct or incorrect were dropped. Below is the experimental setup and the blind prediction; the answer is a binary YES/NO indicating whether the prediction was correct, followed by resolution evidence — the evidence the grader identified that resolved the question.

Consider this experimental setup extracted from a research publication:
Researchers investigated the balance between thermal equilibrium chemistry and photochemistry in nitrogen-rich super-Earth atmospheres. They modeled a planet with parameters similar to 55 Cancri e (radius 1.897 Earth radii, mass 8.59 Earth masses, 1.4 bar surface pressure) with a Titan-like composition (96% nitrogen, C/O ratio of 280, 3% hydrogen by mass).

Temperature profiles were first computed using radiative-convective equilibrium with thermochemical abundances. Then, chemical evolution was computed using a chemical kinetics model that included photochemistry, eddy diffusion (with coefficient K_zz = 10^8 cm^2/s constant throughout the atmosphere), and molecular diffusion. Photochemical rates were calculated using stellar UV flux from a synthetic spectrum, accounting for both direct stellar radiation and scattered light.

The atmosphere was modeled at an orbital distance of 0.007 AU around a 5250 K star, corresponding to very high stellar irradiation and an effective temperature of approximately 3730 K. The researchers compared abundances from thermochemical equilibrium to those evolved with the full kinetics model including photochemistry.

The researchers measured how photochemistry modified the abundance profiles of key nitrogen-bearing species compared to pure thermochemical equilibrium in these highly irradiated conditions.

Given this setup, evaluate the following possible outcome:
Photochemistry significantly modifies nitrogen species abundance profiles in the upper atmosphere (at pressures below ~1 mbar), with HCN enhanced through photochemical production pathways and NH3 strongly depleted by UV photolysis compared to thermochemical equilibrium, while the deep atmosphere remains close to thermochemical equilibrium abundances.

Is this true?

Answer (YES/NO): NO